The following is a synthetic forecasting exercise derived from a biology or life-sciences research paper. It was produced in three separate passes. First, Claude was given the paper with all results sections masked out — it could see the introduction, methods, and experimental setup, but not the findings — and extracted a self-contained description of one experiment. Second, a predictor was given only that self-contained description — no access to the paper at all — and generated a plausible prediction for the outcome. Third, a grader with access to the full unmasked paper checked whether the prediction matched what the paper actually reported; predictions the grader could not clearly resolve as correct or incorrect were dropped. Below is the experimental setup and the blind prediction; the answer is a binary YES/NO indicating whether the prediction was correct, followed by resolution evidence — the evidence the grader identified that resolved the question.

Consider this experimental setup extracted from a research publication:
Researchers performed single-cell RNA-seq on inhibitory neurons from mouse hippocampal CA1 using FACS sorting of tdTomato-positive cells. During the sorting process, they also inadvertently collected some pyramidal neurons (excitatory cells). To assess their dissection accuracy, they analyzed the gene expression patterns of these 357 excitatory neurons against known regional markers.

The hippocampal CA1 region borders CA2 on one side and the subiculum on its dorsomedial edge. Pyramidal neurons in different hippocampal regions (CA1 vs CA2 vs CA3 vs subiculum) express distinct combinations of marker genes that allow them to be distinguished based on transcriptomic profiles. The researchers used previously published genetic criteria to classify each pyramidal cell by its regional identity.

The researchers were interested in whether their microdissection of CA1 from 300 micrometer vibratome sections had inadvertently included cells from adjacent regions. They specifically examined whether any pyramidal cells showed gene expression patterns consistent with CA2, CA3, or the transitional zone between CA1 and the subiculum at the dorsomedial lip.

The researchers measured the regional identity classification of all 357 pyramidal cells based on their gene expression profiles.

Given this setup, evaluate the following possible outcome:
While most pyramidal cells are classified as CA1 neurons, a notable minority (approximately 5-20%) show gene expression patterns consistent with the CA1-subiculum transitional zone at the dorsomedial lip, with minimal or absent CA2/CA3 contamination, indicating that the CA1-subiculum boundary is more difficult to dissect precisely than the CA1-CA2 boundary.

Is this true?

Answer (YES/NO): YES